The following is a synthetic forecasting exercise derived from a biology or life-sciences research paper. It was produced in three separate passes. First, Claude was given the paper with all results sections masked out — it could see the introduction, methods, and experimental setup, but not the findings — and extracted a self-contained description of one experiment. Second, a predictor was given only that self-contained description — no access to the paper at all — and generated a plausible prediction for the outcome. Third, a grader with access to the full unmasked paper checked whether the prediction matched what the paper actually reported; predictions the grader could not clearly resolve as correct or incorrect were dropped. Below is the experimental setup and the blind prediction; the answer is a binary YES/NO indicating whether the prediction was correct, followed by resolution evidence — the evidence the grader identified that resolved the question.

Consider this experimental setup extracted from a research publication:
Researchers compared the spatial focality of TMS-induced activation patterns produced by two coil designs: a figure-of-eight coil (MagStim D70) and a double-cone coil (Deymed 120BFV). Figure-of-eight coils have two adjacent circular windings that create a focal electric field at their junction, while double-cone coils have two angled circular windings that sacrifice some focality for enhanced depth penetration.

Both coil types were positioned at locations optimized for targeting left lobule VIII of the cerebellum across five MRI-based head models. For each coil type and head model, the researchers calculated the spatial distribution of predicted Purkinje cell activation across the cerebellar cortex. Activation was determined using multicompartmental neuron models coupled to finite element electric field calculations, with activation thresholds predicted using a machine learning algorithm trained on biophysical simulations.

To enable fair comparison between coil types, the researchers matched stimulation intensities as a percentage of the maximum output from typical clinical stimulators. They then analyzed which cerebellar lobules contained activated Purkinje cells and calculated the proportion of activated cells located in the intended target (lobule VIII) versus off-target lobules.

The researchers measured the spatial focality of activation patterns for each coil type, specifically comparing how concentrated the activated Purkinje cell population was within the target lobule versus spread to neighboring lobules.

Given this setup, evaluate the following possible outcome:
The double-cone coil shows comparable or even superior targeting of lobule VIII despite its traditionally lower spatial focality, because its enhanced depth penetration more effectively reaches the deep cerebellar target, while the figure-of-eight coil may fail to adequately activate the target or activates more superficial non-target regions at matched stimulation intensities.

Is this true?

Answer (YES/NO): YES